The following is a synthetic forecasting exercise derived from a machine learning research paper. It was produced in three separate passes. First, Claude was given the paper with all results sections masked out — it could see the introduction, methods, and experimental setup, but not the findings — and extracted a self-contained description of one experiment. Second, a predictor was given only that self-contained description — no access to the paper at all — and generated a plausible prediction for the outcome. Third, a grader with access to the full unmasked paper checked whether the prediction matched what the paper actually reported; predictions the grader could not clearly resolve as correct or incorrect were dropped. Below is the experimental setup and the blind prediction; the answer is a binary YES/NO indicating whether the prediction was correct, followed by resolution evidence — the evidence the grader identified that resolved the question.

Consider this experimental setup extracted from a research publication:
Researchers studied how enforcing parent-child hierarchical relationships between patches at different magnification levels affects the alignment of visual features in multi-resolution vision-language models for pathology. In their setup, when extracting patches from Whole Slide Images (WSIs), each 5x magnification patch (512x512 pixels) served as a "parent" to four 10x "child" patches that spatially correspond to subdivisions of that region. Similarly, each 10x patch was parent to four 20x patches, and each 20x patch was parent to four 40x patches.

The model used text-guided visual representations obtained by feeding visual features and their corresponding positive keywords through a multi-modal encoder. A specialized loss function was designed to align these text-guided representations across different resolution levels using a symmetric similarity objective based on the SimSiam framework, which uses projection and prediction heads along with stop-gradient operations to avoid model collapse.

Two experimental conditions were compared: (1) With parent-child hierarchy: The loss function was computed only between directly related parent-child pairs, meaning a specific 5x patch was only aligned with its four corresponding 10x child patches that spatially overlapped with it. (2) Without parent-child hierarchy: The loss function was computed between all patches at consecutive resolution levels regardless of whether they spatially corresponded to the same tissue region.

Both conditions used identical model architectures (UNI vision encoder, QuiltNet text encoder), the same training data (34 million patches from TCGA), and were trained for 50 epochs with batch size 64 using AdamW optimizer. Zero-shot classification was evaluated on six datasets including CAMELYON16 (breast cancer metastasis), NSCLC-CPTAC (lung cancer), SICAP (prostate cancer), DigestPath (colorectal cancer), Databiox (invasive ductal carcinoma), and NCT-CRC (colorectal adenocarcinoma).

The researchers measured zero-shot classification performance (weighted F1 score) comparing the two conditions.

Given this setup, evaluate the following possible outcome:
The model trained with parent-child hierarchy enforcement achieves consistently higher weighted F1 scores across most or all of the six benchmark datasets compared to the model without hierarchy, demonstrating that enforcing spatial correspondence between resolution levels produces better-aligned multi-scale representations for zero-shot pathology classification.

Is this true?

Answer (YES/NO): YES